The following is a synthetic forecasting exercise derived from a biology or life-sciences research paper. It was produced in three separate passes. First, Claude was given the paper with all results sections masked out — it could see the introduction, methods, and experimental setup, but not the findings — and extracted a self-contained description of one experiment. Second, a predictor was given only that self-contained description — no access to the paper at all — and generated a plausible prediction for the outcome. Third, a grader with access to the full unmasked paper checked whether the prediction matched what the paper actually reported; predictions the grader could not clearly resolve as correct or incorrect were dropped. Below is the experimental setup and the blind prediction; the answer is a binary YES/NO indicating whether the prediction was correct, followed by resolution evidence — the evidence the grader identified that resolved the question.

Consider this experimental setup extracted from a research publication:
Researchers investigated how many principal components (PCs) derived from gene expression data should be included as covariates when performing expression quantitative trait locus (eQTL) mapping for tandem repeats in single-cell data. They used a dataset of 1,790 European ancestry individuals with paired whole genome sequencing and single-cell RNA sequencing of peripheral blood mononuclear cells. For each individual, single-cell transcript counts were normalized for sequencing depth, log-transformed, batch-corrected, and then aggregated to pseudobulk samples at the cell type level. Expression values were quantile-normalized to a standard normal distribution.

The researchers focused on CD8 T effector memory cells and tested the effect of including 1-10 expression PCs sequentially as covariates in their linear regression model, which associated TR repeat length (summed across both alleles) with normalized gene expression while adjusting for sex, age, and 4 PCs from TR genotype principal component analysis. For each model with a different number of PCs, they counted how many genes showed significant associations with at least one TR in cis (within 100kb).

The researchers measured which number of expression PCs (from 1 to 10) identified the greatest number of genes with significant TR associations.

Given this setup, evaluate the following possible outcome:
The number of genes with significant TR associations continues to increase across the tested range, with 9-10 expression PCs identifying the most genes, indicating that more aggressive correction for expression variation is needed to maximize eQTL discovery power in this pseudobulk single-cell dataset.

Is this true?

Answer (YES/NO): NO